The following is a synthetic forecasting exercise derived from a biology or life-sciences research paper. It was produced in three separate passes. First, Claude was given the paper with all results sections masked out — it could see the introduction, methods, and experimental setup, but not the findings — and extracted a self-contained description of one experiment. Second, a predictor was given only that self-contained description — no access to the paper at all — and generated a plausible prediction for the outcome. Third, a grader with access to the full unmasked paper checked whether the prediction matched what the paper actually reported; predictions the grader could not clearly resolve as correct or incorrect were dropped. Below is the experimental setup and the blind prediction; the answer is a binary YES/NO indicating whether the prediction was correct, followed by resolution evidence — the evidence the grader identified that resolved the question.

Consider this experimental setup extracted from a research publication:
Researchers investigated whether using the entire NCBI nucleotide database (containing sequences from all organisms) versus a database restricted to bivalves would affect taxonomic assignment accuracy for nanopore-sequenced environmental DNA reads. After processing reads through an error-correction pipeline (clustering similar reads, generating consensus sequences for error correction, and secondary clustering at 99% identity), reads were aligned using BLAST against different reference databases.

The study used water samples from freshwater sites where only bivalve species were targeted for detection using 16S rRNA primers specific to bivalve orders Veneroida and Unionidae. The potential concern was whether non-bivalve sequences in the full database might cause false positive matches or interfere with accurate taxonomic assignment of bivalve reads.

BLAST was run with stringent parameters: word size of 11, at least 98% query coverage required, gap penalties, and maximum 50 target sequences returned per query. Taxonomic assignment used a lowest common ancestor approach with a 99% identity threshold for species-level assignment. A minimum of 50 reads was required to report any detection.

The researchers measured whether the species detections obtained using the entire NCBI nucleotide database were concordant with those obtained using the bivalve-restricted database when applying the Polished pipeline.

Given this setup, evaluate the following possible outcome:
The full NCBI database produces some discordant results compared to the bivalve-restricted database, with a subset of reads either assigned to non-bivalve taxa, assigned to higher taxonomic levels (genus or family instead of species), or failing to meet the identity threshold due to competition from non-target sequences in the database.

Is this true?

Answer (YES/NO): NO